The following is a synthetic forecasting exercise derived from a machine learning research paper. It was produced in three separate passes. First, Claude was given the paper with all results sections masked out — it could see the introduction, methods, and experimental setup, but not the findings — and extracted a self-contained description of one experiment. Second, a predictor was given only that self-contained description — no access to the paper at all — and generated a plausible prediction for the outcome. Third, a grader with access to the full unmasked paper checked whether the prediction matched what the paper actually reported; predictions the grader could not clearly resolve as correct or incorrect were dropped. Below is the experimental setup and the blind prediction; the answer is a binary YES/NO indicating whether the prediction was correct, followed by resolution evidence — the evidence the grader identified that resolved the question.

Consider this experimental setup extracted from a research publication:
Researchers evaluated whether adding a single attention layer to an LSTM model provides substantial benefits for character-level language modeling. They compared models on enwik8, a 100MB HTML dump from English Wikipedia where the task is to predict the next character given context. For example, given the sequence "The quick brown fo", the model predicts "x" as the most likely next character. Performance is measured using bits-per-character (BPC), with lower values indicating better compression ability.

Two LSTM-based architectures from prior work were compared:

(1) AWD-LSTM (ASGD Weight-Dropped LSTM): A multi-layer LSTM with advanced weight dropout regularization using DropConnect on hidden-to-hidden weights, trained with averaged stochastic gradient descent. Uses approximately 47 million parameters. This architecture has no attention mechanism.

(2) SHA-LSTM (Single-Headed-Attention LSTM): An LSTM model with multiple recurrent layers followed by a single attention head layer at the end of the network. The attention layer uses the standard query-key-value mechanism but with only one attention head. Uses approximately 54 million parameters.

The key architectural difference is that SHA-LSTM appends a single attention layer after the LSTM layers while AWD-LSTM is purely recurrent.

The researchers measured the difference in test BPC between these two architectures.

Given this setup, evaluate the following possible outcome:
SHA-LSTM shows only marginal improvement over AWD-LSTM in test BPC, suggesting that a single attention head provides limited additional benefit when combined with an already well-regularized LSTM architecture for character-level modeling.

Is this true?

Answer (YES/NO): NO